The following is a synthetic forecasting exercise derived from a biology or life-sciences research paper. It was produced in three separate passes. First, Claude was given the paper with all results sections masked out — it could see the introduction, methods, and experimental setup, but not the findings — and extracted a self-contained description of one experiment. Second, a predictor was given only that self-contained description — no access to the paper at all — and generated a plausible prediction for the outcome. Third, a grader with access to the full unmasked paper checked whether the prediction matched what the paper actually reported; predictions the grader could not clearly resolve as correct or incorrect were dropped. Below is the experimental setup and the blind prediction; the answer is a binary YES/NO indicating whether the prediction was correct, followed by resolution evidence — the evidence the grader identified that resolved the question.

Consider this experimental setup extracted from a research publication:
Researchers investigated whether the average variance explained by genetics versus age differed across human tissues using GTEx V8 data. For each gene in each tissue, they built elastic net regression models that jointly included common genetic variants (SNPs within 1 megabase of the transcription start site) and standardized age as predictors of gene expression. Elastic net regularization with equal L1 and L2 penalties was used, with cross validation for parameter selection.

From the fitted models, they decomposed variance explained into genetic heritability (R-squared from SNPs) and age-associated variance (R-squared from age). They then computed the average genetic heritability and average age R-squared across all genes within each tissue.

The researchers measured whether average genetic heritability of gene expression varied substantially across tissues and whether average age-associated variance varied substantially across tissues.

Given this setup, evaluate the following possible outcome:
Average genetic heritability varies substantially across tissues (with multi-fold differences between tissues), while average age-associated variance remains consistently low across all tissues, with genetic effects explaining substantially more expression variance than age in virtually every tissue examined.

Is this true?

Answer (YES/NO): NO